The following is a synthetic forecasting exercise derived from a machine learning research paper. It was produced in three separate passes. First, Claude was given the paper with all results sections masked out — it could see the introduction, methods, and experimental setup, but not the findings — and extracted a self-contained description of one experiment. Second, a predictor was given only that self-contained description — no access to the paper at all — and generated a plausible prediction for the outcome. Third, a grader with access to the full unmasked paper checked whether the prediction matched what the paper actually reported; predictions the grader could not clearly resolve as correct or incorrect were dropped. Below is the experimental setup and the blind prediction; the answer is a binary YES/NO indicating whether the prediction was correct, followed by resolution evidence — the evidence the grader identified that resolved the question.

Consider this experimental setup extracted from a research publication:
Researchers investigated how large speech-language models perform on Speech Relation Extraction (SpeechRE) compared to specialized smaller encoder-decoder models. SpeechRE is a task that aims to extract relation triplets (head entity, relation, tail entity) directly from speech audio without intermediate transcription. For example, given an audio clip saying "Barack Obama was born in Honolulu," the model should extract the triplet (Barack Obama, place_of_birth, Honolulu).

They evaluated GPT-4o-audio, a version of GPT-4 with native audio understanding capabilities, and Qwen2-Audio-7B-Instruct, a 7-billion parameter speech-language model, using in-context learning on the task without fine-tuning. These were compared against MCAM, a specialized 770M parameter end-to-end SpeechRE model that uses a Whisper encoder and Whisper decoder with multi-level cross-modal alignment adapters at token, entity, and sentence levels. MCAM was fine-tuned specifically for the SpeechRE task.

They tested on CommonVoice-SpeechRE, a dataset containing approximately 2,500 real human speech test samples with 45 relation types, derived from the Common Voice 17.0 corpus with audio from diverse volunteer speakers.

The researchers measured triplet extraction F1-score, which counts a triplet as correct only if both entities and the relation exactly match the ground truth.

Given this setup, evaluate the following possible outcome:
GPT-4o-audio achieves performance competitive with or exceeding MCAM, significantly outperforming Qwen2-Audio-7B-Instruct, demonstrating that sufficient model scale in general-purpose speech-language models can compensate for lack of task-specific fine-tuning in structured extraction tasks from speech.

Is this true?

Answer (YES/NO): NO